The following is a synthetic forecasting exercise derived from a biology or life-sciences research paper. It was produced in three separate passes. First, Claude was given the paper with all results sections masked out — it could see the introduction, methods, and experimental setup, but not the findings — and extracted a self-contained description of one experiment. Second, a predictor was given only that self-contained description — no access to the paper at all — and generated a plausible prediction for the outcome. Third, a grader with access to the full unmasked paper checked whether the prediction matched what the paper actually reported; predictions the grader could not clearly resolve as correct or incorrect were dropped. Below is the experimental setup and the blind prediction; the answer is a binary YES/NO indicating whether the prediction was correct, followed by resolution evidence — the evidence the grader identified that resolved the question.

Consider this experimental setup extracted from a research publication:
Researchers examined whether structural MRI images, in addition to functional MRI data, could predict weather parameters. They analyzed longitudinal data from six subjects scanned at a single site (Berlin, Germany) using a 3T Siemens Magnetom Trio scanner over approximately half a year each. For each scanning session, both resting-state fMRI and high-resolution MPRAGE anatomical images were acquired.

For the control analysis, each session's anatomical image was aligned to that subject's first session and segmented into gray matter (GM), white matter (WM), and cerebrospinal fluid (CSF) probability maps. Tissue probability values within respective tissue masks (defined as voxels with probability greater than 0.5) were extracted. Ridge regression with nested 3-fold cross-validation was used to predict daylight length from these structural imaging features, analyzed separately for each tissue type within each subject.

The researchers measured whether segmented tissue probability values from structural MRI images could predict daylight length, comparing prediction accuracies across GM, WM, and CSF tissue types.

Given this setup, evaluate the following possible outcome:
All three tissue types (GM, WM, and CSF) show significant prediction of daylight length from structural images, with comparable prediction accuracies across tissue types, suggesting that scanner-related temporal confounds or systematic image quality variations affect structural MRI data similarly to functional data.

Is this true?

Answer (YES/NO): YES